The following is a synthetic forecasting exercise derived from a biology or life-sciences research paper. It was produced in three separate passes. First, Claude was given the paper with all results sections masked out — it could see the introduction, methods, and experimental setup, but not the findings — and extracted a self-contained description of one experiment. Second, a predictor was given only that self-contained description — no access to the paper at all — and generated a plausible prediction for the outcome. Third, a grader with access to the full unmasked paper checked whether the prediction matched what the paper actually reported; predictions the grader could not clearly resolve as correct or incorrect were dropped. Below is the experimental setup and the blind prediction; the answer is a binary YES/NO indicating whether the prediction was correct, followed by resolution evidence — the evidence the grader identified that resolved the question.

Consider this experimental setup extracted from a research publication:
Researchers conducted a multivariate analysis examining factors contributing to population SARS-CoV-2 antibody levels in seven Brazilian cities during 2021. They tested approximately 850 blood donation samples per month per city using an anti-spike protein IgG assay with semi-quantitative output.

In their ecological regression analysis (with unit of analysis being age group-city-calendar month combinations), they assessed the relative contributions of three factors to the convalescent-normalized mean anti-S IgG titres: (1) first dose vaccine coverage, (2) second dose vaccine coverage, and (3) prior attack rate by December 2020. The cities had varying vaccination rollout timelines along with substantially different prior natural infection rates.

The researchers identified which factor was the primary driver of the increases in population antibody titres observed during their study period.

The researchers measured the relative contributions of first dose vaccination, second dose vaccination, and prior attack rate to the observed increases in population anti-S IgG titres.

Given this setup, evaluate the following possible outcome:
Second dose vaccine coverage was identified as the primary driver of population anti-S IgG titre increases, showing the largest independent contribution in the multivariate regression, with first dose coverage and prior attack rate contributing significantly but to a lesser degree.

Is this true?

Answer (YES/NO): NO